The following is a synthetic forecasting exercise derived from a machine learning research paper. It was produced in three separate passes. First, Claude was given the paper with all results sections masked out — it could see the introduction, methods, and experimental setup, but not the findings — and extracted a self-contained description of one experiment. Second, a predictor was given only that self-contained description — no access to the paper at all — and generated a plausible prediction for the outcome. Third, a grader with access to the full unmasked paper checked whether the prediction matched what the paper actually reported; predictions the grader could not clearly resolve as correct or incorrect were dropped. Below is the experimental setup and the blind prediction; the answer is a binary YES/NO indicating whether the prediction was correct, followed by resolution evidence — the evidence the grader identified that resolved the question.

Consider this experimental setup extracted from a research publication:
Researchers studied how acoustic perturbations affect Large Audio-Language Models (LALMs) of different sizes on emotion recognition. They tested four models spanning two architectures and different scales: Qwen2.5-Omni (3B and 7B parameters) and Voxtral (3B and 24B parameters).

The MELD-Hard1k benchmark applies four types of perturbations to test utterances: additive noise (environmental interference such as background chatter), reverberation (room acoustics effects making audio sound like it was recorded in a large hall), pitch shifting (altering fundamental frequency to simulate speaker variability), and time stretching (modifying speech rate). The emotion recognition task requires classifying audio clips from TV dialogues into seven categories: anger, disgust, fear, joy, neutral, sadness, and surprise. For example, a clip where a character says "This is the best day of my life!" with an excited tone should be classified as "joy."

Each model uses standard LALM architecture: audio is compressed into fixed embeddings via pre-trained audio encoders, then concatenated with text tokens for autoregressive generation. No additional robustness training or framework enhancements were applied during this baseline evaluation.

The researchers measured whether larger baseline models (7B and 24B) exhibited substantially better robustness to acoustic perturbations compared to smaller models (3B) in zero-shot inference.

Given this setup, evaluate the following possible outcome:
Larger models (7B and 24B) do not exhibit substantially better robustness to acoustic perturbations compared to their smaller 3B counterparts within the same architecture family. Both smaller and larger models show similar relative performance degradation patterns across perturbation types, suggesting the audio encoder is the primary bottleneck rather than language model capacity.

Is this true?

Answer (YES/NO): NO